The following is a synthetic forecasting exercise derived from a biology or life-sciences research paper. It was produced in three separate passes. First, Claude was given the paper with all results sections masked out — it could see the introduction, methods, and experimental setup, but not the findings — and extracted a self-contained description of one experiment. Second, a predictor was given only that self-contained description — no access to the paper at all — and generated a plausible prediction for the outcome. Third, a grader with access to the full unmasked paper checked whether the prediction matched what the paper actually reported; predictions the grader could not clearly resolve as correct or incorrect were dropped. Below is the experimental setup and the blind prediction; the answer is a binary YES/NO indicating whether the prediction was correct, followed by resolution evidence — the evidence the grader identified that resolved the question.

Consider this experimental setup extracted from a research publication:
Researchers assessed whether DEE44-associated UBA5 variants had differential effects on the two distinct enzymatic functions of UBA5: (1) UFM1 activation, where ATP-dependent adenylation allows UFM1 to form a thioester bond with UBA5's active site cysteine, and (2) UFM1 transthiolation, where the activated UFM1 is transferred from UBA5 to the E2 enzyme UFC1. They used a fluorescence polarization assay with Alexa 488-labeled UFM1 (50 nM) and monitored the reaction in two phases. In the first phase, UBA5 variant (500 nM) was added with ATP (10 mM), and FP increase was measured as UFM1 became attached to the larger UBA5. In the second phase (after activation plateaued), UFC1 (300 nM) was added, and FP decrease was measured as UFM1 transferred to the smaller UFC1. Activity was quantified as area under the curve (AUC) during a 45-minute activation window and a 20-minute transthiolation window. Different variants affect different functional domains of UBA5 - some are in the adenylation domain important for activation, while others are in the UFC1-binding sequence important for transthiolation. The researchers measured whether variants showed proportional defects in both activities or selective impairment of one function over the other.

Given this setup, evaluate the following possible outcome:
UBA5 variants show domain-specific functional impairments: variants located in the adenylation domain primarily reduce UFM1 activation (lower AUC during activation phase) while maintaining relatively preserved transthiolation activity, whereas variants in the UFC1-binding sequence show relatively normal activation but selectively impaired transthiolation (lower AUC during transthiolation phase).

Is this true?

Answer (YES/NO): YES